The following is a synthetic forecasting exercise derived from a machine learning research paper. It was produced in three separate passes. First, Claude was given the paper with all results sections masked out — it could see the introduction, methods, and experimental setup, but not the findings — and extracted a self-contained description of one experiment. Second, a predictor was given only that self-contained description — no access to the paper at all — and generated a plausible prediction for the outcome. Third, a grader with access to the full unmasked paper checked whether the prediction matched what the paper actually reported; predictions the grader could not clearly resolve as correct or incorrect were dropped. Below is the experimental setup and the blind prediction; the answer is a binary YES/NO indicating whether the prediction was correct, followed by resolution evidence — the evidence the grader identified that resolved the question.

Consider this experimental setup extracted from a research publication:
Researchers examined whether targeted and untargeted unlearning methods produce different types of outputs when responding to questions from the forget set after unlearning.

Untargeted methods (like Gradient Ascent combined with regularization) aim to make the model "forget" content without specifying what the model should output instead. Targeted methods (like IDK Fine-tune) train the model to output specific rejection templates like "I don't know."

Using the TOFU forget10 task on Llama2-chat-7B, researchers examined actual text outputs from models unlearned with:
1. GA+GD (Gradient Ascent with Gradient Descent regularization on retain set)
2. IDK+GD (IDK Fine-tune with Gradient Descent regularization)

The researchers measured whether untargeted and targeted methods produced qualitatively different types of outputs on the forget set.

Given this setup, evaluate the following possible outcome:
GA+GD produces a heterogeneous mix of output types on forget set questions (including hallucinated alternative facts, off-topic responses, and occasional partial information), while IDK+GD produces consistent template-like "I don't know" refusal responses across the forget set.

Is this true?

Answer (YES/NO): NO